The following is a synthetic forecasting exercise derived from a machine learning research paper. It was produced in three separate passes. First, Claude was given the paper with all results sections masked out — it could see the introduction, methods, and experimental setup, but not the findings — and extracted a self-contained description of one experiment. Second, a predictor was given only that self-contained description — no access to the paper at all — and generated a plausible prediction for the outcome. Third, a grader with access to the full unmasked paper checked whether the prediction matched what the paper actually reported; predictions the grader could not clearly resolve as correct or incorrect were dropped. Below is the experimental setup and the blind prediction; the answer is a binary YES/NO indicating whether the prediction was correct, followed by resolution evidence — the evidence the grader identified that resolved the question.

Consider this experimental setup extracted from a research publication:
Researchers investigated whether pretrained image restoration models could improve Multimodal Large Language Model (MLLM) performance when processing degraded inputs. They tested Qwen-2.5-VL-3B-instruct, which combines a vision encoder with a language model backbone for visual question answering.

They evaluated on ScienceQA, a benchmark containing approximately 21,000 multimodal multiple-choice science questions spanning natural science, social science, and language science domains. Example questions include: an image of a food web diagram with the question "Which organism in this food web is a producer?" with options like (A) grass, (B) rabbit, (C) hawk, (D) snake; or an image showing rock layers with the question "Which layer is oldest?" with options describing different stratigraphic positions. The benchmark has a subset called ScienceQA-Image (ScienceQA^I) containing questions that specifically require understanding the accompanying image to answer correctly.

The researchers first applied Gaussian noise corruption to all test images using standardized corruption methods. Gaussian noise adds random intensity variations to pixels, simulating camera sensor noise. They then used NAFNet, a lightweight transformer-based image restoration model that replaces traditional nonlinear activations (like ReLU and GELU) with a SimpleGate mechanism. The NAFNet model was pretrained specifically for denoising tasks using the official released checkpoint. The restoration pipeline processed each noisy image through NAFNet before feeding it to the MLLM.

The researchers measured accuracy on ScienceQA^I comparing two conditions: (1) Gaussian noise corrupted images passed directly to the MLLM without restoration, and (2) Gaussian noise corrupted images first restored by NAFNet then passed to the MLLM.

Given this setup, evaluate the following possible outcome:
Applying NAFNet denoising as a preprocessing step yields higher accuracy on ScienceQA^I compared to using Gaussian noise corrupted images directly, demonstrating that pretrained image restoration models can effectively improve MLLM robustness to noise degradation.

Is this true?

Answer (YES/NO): NO